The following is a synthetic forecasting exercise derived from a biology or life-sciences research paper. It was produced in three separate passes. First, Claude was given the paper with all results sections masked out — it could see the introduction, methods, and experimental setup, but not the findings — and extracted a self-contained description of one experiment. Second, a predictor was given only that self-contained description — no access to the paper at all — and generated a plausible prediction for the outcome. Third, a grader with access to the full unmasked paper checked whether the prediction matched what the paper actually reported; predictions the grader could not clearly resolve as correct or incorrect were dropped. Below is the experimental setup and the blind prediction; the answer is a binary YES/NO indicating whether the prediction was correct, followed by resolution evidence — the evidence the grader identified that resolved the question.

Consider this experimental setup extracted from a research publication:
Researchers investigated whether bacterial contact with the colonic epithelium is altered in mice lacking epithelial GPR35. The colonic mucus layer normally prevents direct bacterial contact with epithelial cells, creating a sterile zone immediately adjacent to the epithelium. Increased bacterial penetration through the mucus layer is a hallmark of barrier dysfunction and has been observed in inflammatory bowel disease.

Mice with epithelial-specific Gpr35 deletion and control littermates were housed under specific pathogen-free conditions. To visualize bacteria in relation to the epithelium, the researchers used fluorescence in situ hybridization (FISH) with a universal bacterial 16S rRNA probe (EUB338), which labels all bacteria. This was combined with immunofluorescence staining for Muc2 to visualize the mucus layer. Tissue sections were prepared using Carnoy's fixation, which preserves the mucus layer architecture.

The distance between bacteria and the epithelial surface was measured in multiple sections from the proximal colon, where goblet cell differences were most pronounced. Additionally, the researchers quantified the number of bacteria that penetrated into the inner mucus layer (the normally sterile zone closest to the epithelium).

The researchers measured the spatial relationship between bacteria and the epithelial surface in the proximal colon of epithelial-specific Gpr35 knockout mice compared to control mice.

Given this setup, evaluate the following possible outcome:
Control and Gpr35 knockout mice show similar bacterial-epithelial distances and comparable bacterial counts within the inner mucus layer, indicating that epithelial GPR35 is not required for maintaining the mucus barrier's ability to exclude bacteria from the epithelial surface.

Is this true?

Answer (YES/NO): NO